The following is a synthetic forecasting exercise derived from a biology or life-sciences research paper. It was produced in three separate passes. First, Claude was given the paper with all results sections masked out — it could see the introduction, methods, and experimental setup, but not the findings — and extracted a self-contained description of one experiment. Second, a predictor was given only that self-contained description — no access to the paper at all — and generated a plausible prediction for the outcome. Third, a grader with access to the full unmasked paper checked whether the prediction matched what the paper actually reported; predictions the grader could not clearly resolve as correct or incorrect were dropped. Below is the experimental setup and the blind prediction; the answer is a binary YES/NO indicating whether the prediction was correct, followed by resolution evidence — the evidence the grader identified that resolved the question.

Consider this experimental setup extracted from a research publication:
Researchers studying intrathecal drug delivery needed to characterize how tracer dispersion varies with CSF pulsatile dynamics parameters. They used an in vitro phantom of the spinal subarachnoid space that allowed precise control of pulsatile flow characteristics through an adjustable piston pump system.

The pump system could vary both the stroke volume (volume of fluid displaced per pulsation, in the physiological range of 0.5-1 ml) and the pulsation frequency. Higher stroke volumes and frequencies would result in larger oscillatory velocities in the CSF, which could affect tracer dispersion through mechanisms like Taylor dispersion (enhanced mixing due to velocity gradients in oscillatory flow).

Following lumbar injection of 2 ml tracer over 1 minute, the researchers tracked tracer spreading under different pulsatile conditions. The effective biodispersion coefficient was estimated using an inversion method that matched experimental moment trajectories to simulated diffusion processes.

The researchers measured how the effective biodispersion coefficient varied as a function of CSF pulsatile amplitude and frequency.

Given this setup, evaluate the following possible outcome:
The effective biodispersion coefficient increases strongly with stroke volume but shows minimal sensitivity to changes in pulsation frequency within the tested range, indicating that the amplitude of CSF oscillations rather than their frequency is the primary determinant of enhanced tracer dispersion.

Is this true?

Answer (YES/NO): NO